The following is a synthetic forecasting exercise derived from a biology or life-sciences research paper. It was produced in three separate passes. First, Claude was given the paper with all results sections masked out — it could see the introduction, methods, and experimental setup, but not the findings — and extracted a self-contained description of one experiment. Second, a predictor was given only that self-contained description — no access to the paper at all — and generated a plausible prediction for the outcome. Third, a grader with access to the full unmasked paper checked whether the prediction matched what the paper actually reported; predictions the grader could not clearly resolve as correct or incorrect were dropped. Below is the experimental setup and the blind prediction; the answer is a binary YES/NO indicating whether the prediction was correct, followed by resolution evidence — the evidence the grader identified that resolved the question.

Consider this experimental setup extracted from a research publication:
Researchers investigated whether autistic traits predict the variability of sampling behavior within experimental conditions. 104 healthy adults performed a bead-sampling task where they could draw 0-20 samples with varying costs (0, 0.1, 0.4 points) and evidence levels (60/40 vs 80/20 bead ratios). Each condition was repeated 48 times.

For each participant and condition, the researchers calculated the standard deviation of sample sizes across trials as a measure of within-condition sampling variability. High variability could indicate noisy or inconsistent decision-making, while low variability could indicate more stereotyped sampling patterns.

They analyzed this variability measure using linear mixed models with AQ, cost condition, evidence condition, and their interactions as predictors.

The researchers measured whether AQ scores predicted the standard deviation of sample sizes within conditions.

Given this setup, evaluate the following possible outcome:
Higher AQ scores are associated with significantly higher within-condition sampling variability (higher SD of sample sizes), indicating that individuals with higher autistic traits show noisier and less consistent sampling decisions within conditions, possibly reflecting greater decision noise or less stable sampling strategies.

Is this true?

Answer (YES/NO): NO